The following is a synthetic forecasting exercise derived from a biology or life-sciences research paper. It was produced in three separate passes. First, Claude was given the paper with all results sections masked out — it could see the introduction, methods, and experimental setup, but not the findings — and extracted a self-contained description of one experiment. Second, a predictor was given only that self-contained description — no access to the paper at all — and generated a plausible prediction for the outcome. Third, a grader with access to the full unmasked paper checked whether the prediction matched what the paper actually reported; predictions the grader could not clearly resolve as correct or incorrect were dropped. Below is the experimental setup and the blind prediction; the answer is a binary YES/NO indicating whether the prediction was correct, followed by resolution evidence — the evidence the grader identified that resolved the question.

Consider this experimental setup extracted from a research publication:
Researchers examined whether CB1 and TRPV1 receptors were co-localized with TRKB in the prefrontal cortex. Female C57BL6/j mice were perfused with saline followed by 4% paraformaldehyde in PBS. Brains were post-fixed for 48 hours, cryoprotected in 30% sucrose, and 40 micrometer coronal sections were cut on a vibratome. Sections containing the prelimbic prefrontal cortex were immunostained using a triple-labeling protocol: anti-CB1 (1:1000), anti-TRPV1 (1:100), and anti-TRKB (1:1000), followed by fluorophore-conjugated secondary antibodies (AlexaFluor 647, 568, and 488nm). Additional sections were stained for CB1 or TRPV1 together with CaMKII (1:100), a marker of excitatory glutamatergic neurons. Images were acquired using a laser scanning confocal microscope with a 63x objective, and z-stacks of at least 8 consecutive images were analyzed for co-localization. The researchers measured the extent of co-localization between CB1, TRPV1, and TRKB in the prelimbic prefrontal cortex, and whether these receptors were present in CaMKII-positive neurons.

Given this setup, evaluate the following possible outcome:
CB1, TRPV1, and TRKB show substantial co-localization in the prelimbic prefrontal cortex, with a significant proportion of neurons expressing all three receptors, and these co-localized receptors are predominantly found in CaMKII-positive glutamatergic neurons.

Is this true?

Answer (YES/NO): NO